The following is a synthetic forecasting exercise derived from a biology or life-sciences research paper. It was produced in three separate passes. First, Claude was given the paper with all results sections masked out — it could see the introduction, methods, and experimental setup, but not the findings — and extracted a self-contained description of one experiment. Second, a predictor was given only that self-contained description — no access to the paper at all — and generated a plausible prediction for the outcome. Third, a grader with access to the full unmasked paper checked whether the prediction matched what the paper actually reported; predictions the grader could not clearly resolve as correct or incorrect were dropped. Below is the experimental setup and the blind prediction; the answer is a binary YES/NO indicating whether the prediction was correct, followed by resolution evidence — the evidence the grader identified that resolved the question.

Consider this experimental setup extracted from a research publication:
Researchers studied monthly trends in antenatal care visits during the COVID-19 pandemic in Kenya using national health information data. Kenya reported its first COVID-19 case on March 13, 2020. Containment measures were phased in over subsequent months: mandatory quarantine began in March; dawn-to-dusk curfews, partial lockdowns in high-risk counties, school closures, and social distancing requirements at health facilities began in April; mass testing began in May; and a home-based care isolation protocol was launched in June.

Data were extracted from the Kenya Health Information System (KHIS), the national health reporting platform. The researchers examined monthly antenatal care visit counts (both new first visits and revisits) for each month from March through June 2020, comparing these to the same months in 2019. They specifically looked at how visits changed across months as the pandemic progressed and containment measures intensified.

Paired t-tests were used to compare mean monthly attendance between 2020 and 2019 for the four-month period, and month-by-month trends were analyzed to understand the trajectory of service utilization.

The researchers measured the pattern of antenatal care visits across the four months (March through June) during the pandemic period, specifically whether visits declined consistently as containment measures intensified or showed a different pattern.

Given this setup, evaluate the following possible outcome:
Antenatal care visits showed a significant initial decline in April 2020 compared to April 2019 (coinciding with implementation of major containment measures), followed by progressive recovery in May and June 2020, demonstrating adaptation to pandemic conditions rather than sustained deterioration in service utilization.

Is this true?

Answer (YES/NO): YES